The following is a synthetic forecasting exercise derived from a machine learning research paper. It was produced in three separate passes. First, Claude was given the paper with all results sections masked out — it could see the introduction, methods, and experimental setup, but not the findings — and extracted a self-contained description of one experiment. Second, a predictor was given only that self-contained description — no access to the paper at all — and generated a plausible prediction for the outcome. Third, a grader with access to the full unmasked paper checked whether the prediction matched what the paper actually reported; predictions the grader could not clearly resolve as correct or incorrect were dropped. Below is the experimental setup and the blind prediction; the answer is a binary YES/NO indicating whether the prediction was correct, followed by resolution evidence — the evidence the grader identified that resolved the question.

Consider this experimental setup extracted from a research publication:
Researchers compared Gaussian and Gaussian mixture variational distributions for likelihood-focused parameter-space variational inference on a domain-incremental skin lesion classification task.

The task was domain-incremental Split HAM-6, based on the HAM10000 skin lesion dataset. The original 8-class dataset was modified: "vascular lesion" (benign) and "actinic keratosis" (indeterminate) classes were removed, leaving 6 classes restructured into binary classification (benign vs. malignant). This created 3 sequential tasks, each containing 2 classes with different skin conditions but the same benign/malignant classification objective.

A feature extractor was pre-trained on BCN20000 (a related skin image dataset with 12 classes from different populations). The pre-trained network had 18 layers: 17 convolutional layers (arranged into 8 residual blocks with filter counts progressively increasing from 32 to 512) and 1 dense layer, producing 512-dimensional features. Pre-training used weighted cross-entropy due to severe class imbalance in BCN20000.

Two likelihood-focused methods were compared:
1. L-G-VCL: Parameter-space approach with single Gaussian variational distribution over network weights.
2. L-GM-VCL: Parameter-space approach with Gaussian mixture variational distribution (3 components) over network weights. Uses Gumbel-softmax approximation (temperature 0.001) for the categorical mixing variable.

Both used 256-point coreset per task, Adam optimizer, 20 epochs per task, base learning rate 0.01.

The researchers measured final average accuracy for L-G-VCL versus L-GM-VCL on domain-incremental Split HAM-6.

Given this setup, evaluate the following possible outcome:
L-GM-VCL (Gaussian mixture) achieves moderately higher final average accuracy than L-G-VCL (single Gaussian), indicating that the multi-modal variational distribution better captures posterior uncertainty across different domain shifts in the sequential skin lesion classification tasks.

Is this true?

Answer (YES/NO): NO